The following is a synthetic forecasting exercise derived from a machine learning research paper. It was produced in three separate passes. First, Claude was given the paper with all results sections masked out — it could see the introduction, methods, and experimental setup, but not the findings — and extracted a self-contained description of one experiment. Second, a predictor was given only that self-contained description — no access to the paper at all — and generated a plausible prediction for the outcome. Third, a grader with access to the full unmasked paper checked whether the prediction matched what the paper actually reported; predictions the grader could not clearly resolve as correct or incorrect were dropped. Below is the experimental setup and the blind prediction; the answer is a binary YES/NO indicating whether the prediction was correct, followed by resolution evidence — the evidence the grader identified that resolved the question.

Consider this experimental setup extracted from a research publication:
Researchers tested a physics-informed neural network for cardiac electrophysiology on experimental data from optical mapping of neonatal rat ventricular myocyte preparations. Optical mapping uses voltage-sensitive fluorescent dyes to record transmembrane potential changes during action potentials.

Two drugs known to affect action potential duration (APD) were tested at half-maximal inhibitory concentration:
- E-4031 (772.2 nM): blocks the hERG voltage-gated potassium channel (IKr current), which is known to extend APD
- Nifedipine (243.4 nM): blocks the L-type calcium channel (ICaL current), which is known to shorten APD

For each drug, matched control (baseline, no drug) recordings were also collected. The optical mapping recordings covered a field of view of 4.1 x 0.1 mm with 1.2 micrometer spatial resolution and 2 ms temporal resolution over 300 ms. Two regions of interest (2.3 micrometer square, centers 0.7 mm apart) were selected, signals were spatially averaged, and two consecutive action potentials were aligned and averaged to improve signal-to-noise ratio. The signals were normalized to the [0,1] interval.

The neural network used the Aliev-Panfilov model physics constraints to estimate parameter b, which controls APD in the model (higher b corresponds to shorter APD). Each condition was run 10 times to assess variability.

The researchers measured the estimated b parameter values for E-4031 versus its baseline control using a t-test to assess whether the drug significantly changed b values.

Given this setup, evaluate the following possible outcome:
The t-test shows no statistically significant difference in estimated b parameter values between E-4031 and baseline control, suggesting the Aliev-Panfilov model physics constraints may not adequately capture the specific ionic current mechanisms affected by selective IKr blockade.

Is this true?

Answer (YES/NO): NO